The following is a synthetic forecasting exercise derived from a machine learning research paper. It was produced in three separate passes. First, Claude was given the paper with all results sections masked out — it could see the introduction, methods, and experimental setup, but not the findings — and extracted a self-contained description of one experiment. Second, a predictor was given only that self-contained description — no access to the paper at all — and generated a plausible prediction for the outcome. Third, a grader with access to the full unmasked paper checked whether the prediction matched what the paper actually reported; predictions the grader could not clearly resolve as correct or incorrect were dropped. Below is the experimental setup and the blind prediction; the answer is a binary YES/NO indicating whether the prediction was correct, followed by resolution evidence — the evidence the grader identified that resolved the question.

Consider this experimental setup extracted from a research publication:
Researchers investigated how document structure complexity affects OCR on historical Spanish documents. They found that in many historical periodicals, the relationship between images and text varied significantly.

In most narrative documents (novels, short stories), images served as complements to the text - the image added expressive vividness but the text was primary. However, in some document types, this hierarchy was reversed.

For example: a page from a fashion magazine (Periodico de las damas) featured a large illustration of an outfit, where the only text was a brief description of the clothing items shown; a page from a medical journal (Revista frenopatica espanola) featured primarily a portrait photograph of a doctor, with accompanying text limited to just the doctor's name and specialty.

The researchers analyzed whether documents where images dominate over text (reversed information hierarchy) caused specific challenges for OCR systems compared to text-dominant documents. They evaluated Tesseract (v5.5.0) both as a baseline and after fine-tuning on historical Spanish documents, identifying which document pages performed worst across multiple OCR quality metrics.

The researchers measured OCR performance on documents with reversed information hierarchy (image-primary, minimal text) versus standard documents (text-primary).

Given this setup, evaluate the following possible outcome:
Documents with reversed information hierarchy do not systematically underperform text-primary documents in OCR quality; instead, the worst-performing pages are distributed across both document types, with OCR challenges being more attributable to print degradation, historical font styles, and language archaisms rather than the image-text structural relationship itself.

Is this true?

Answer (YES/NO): NO